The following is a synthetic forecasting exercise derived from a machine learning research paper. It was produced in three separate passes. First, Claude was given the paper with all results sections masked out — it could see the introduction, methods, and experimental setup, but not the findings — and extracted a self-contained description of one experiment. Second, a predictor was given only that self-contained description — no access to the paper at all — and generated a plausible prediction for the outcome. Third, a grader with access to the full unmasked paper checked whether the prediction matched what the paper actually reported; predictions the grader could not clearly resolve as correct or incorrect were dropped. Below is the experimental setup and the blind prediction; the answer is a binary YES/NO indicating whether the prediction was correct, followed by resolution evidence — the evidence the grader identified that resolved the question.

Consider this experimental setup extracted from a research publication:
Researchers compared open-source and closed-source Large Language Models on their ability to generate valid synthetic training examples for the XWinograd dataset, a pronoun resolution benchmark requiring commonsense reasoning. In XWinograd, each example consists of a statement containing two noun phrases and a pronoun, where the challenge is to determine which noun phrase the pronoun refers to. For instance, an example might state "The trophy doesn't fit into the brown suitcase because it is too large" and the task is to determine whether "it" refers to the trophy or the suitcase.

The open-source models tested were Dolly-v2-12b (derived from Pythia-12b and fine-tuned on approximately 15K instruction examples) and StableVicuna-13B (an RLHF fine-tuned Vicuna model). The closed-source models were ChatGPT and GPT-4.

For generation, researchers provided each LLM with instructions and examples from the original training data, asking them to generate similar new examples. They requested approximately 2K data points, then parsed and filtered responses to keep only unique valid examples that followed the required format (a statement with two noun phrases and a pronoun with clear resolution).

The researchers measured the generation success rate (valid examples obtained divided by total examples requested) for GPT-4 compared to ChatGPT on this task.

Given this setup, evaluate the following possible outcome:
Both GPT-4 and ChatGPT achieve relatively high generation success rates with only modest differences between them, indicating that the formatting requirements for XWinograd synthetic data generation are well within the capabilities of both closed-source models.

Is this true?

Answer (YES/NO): NO